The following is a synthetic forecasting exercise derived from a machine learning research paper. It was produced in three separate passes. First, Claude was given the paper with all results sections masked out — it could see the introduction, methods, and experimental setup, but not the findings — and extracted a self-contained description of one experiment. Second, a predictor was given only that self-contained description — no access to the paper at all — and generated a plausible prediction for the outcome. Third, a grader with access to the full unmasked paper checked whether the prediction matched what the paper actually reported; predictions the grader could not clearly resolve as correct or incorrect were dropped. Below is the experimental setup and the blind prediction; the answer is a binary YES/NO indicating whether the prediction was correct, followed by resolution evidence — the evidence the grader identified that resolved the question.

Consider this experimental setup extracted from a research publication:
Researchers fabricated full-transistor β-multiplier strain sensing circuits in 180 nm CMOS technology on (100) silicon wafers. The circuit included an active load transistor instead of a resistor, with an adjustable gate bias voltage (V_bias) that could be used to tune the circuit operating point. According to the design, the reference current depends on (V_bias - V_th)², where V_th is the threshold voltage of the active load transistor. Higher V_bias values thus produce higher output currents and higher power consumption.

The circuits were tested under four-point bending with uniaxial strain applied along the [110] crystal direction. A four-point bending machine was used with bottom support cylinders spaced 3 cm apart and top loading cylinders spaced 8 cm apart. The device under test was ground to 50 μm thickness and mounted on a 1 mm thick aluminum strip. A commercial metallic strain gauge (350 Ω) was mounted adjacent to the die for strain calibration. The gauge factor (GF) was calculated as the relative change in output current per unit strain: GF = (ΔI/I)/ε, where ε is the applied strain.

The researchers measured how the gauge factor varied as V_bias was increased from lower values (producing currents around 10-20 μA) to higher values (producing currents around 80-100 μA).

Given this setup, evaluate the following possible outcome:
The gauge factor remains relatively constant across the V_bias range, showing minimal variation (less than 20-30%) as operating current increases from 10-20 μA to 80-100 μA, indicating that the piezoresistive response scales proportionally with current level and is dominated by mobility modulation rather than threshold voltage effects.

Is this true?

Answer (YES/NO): NO